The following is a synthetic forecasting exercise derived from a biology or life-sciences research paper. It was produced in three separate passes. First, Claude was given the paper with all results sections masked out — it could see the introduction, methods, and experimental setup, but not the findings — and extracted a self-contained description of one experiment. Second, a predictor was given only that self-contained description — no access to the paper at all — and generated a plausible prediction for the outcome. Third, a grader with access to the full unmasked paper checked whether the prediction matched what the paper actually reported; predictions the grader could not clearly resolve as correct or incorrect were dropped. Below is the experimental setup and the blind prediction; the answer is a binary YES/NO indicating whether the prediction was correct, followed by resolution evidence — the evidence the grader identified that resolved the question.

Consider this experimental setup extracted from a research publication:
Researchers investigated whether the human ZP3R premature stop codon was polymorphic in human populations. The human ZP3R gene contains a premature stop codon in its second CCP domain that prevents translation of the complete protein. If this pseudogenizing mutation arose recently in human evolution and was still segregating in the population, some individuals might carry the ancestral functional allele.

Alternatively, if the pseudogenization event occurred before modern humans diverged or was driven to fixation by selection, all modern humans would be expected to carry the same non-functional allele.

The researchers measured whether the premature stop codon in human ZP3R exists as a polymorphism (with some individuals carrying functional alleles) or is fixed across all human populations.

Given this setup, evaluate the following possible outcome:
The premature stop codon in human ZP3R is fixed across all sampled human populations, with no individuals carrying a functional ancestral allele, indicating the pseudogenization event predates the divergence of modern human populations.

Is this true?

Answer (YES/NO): YES